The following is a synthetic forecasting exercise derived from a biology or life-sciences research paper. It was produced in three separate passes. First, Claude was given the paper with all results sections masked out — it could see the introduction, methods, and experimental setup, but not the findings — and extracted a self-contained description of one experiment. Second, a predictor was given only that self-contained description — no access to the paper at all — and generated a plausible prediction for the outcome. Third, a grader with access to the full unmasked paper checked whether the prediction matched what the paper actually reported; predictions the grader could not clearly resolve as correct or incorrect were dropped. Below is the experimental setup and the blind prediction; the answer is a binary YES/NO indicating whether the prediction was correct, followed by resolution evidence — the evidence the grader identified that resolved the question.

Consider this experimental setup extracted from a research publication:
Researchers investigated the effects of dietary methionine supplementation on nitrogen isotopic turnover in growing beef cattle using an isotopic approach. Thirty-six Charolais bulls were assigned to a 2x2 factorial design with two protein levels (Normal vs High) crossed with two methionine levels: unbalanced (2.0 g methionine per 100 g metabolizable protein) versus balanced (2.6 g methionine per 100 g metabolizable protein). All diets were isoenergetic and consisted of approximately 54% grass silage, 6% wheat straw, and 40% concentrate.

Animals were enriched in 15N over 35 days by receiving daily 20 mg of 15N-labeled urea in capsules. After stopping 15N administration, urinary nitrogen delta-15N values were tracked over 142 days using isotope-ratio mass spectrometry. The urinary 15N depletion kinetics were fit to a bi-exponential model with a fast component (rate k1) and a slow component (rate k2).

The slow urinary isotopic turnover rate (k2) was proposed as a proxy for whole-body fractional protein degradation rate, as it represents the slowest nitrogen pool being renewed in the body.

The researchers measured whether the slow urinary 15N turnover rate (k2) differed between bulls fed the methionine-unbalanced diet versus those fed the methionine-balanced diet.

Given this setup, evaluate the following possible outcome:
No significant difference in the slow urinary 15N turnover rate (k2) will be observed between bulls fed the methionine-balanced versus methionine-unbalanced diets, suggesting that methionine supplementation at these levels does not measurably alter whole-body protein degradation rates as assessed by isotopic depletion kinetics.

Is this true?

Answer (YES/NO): YES